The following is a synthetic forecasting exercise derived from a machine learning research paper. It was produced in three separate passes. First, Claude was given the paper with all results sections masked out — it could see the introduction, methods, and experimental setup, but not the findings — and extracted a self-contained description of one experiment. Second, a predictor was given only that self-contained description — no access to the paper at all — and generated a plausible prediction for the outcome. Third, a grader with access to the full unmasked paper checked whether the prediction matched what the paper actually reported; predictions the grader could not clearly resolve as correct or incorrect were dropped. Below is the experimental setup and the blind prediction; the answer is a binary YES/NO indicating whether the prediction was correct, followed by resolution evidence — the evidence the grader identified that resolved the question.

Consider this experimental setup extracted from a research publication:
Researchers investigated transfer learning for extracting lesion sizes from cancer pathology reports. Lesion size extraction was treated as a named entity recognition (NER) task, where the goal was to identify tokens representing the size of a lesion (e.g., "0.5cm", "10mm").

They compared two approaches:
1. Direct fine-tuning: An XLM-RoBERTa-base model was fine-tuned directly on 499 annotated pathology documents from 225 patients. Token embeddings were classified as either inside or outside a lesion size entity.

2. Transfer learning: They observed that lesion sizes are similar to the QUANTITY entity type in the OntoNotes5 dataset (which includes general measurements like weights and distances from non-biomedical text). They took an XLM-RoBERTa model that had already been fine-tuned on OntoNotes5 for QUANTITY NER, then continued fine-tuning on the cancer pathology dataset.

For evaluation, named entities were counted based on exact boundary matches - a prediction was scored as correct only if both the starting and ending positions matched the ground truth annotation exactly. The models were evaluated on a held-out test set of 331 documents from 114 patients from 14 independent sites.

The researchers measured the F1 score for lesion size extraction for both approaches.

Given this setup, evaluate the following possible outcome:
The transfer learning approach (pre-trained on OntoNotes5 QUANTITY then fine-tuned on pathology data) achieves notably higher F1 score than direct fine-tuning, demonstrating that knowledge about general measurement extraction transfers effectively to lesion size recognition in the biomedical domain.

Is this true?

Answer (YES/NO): YES